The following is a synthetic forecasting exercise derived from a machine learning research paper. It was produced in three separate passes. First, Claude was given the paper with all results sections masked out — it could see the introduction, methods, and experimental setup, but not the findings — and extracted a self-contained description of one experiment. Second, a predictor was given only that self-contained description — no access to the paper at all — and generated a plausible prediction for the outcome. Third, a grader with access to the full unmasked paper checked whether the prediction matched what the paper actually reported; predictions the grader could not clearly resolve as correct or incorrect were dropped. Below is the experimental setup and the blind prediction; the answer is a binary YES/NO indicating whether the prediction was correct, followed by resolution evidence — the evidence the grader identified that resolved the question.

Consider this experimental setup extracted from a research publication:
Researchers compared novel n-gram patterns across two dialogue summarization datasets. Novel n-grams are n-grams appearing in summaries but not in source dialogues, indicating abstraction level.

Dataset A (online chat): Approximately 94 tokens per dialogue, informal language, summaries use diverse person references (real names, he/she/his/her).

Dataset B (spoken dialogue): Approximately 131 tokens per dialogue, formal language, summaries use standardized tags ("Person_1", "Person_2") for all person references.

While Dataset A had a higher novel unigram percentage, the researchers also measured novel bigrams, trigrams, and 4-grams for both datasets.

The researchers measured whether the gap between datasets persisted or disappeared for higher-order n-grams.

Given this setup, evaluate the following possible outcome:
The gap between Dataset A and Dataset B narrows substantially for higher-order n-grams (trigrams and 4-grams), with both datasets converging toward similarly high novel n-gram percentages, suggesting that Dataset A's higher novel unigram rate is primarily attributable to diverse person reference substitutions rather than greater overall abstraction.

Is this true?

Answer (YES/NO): YES